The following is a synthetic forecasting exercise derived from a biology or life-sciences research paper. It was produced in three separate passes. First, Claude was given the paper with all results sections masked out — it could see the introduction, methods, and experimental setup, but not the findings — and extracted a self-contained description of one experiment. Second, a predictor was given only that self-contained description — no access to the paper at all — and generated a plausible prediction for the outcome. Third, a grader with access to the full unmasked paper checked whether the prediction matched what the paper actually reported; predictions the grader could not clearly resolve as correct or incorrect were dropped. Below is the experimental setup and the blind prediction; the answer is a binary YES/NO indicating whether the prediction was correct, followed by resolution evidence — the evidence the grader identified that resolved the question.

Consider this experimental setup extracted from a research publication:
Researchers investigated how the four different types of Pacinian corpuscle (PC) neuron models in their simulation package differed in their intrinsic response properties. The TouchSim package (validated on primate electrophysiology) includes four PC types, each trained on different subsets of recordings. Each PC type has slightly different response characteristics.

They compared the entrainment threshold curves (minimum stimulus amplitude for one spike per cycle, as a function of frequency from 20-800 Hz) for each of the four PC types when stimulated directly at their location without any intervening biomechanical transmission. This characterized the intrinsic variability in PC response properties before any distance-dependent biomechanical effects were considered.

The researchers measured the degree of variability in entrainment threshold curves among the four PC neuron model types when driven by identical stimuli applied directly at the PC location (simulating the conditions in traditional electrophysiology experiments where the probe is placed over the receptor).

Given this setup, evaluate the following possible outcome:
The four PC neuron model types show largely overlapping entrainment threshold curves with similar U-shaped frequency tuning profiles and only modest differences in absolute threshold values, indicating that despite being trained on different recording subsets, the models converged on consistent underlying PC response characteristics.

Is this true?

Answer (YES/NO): YES